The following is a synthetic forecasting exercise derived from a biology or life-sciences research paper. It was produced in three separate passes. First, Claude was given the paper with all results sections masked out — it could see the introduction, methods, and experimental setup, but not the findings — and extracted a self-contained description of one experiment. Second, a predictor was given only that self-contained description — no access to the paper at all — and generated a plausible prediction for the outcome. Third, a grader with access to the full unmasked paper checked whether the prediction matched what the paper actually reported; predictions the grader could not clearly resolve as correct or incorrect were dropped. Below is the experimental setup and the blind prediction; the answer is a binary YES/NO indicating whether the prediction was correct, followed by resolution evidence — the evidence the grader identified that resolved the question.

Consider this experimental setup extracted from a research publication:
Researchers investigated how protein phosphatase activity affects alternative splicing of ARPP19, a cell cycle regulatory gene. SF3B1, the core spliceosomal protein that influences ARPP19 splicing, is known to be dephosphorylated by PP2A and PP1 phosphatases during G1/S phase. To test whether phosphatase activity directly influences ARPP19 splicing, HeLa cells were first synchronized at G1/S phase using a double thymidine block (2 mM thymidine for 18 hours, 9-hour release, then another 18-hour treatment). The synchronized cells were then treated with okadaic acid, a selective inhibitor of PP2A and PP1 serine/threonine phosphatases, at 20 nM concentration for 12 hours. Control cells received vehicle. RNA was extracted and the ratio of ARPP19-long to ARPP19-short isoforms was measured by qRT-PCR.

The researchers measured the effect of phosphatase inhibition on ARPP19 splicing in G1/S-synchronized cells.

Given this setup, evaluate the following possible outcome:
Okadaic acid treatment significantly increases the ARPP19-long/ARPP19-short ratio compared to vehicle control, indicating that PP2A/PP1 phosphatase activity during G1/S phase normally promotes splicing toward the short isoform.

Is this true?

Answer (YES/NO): YES